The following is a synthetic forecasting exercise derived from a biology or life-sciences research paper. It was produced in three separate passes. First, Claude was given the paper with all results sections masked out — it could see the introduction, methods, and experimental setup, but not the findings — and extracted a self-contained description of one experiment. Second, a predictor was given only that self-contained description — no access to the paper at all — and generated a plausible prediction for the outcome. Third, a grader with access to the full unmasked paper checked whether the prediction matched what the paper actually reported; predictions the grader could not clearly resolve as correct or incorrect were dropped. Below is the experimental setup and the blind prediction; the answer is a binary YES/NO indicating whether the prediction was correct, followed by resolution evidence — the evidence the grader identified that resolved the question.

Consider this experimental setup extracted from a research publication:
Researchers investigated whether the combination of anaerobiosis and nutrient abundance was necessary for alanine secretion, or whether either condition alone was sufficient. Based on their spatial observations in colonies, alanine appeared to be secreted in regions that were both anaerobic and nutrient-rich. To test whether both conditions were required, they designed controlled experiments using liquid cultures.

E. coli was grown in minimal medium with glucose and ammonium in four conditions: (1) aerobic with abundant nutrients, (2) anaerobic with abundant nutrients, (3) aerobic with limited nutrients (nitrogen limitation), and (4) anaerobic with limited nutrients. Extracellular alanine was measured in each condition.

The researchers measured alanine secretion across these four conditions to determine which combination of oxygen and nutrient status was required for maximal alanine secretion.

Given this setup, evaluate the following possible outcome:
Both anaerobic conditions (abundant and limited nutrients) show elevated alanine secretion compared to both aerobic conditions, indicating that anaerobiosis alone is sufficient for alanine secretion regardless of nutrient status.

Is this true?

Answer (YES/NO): NO